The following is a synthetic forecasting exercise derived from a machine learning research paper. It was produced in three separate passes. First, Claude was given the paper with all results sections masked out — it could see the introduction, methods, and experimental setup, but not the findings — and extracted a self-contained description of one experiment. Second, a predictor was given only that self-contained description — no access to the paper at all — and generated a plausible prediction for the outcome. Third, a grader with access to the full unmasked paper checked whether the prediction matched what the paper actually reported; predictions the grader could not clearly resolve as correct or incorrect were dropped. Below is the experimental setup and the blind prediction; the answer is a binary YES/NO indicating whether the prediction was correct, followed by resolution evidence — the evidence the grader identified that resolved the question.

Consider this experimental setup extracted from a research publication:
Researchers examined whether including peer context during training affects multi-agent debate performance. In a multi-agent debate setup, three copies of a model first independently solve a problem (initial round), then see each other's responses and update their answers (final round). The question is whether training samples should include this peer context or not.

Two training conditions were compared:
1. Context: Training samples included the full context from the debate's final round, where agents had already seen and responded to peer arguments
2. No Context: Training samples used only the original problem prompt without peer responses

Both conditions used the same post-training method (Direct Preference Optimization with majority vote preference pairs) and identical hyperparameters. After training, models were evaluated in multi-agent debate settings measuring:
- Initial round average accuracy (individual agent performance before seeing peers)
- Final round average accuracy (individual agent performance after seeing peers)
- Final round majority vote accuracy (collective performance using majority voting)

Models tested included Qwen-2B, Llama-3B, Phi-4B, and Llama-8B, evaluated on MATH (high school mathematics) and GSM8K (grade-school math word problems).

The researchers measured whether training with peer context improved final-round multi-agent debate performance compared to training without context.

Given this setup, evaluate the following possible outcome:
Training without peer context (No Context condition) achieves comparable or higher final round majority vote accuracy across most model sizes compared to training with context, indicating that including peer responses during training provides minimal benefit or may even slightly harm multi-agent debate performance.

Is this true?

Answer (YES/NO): NO